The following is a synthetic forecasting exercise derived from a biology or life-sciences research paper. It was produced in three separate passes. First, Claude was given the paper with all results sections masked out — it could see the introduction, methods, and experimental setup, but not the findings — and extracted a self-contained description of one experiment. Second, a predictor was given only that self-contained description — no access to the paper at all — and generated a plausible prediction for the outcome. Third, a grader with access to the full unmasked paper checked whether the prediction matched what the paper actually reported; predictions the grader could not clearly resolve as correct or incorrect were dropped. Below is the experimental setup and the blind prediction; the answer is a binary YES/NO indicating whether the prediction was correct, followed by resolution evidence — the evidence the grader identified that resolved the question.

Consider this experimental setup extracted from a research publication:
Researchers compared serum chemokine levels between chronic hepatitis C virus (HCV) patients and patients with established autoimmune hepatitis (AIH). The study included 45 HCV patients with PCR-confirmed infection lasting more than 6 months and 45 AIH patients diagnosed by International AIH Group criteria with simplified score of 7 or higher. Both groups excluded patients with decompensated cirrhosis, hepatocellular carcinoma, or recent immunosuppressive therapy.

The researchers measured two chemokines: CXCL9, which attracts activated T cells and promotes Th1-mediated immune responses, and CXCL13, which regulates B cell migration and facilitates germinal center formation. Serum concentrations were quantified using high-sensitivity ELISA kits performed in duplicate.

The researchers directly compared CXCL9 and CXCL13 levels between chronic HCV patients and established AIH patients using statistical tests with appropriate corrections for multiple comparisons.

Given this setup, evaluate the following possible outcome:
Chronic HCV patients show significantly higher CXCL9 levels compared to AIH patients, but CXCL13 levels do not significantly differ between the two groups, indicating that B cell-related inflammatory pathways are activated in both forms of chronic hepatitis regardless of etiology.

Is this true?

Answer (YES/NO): NO